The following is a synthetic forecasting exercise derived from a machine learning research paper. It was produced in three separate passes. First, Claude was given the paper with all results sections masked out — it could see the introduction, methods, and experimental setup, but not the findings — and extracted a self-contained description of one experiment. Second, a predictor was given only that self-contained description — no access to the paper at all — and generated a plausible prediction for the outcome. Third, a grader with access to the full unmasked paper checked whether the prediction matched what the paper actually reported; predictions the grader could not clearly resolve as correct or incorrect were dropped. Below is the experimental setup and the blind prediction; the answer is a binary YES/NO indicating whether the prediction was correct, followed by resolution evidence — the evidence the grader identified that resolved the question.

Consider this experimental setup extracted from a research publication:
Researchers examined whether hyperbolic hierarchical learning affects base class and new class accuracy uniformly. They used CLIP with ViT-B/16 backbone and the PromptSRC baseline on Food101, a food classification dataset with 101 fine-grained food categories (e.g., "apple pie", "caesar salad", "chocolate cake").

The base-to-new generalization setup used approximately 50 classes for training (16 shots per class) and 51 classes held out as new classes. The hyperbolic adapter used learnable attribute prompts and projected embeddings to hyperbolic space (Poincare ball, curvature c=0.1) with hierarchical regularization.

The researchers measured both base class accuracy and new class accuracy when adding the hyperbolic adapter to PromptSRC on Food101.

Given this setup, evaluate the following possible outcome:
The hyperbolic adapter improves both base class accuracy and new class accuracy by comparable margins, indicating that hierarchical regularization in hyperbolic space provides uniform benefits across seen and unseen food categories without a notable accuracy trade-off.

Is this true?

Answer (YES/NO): NO